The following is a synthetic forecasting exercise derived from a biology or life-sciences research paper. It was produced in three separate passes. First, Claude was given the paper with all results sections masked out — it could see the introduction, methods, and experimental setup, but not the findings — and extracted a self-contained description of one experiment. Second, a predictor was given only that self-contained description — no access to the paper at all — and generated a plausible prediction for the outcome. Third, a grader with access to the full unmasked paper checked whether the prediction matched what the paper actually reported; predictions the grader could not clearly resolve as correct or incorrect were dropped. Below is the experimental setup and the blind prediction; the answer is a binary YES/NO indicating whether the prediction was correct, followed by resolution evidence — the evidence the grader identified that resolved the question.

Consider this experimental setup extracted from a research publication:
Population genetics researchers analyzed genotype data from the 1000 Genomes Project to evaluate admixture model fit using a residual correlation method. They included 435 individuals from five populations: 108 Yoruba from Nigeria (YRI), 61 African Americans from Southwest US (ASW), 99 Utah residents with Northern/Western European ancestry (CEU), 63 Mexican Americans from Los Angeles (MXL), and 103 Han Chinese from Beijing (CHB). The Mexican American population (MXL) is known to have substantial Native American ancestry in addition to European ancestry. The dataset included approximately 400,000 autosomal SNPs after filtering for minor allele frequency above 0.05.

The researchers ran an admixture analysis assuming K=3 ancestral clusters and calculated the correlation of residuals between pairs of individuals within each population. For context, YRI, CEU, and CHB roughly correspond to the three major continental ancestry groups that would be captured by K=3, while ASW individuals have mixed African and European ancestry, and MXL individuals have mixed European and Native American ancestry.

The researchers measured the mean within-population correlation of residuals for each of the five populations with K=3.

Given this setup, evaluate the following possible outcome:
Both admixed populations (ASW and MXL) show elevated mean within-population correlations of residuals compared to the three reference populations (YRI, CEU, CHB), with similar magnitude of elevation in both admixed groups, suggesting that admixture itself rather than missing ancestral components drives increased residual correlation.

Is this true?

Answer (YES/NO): NO